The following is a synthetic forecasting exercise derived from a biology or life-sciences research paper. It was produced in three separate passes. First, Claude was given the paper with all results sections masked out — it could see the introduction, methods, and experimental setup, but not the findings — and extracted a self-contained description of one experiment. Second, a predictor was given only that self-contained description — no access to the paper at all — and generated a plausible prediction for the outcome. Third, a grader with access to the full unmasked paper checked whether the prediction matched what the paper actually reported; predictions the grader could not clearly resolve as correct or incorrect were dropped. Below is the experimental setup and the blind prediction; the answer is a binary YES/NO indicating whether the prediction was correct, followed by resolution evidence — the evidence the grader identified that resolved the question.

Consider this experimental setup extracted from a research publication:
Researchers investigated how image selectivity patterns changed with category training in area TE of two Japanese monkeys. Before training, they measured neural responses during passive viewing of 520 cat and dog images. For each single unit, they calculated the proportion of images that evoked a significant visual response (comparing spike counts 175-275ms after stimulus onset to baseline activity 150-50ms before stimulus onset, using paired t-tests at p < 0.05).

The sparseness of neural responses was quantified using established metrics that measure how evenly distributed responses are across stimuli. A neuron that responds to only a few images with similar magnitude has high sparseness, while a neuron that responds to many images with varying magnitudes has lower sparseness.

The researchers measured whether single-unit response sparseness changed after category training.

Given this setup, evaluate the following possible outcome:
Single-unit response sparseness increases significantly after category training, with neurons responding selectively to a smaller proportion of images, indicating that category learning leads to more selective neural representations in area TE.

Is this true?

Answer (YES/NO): NO